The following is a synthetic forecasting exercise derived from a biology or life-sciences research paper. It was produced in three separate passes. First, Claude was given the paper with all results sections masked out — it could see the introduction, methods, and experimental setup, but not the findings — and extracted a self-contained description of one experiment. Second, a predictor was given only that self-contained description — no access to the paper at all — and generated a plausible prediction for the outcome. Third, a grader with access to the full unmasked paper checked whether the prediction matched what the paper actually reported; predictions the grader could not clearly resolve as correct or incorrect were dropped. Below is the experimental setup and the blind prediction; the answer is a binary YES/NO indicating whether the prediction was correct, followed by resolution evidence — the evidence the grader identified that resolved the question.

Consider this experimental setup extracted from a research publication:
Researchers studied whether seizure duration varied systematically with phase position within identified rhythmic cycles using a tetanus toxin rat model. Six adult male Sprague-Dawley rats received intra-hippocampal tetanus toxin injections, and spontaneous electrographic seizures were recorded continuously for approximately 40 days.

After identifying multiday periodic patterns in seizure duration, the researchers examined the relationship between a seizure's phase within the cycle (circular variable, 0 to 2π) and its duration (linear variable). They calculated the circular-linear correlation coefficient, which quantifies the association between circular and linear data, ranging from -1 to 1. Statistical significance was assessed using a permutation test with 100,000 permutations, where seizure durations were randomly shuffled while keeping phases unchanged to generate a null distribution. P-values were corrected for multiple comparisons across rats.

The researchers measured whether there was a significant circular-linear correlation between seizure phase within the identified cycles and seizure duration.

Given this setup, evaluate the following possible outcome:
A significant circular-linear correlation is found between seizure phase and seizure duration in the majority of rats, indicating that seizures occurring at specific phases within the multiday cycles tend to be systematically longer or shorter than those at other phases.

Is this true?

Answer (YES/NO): YES